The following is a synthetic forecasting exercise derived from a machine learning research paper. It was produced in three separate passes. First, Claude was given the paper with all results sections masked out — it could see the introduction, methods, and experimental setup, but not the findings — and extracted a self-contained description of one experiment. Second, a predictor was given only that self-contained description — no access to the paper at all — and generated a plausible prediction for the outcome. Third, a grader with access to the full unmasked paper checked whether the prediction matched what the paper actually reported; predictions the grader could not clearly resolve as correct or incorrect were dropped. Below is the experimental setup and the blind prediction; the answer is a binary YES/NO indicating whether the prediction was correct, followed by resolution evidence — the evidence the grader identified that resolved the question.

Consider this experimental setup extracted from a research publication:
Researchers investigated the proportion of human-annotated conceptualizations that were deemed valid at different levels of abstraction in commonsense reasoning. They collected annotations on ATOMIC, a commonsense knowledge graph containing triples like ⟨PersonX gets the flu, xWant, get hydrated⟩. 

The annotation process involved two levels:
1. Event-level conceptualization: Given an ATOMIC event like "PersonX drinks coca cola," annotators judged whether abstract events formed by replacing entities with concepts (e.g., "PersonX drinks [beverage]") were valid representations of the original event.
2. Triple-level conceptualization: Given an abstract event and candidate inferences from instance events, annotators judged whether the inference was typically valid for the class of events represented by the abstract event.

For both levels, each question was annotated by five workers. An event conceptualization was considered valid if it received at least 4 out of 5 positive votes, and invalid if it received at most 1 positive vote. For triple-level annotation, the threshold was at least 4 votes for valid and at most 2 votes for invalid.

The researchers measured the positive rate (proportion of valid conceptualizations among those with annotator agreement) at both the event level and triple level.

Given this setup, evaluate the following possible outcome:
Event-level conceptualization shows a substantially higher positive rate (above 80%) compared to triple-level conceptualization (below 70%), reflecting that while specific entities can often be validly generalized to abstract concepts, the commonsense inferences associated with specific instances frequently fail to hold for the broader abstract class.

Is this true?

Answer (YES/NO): NO